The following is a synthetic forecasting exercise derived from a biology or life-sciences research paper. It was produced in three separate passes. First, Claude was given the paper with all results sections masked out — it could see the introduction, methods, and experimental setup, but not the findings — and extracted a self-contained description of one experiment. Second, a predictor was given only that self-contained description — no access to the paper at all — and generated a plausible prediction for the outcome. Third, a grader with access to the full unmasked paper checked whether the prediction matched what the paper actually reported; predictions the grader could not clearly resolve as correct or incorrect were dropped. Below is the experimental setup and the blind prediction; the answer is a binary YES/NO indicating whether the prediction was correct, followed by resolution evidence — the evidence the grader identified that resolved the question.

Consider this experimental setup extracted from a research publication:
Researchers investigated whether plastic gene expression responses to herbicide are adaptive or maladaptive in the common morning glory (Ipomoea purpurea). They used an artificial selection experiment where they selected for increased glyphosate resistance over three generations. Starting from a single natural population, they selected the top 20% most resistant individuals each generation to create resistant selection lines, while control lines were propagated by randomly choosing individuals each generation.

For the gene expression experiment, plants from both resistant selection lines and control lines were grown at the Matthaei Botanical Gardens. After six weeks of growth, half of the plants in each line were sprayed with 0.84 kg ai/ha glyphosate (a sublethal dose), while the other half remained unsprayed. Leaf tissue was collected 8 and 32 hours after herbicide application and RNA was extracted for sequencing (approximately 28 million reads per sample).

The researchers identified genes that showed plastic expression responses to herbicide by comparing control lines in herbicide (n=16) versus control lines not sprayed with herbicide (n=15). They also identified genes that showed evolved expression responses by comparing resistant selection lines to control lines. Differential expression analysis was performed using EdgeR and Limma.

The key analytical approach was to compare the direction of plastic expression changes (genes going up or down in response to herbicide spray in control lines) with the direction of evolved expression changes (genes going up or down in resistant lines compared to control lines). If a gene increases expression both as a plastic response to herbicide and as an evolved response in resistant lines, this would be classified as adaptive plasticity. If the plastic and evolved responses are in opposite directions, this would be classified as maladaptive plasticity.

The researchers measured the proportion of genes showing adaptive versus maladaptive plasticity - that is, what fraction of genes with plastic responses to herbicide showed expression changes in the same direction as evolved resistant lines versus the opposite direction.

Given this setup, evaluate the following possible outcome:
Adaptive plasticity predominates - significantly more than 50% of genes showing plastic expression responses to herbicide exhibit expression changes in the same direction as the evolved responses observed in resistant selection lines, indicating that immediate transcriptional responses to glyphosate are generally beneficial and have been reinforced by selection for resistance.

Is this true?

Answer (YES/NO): YES